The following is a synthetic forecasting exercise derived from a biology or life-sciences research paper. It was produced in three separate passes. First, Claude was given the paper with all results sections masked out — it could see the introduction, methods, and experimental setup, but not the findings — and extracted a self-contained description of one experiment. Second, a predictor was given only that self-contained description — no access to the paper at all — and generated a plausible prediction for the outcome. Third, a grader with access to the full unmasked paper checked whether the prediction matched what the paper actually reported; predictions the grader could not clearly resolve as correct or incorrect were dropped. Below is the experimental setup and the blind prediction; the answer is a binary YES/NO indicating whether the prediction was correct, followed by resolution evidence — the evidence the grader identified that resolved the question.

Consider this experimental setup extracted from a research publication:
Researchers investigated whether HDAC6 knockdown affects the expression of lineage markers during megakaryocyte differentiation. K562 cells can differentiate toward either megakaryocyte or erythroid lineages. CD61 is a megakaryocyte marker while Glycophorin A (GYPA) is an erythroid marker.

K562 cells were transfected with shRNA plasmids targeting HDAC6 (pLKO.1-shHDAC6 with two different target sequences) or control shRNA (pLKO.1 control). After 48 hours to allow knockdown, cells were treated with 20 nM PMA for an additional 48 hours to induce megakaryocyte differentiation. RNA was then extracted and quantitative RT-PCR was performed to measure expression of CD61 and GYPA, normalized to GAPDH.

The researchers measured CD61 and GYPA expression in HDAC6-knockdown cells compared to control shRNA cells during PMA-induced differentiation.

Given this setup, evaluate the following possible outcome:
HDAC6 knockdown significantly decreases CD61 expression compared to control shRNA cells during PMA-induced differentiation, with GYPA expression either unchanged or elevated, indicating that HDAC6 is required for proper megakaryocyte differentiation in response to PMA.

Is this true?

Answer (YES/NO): YES